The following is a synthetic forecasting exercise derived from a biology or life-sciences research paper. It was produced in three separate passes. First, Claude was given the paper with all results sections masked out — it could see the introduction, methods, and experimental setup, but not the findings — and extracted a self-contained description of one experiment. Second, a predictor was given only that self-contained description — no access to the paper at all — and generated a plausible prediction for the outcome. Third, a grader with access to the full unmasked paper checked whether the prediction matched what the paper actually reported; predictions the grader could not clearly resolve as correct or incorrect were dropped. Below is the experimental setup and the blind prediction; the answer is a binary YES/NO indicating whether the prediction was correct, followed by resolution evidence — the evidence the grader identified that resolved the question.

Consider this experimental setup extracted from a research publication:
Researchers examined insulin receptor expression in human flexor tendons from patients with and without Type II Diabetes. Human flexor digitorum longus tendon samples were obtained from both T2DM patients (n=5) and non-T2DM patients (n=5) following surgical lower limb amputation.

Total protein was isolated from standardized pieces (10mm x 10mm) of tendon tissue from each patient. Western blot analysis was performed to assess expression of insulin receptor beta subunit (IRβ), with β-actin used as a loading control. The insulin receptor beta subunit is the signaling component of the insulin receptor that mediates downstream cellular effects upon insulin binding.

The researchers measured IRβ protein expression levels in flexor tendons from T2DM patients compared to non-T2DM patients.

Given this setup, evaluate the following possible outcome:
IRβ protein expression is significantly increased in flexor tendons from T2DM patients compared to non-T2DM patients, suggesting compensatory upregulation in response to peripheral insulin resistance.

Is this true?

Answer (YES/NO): YES